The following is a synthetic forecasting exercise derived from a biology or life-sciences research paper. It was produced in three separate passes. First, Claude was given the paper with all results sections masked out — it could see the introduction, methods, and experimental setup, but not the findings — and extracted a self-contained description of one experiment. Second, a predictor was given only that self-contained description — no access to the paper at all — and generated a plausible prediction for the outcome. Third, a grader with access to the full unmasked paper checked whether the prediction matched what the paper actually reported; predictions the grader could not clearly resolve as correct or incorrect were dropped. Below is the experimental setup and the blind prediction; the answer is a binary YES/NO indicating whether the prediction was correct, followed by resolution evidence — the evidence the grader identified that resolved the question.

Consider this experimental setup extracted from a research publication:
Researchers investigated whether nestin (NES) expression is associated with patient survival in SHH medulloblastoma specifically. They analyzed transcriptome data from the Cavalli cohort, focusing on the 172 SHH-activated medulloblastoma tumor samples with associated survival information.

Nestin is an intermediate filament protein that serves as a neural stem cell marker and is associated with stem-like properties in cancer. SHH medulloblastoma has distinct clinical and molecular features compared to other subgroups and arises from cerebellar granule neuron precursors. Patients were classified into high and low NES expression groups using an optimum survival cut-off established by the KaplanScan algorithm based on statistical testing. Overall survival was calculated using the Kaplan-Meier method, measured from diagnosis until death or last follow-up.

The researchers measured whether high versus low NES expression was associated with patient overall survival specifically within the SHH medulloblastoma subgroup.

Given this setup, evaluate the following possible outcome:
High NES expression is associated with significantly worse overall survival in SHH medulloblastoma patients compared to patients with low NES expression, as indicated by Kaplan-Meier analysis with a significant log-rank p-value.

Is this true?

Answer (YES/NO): YES